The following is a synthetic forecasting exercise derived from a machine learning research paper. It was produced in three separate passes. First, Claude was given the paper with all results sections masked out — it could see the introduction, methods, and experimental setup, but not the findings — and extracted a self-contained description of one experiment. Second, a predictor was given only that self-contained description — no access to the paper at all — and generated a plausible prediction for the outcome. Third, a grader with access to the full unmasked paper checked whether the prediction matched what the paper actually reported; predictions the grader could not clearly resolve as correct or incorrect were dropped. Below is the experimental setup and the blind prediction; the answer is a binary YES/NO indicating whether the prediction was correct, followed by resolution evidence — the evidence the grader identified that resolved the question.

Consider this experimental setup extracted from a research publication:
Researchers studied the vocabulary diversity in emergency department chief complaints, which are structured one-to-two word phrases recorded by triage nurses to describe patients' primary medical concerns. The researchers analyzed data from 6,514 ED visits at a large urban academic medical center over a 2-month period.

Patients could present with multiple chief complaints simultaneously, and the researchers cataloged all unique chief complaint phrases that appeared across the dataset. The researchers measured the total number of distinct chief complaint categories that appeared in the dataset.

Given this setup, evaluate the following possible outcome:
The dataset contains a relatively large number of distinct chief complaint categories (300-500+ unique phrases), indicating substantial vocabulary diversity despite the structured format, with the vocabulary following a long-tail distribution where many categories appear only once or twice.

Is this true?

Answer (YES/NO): YES